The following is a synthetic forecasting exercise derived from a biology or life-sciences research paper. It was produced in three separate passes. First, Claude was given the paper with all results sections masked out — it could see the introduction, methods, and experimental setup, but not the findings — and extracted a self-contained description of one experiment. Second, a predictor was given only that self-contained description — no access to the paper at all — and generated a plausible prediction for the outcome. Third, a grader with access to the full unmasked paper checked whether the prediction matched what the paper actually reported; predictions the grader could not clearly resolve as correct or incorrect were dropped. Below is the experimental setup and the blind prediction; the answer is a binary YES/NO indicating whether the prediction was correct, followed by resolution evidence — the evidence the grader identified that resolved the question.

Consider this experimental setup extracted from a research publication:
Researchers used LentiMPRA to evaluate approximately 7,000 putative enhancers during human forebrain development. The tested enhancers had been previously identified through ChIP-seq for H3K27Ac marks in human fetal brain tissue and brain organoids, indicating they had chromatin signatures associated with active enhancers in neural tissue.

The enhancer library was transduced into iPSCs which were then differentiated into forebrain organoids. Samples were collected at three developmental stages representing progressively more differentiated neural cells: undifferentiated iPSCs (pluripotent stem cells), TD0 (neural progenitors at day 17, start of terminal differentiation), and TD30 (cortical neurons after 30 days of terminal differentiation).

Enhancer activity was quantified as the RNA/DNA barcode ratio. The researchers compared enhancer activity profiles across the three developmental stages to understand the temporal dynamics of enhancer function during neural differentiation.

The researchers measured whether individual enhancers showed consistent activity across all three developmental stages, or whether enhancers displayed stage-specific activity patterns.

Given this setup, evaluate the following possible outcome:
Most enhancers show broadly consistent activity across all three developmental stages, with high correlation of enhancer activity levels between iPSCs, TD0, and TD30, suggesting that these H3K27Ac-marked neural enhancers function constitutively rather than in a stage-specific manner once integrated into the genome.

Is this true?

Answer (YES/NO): NO